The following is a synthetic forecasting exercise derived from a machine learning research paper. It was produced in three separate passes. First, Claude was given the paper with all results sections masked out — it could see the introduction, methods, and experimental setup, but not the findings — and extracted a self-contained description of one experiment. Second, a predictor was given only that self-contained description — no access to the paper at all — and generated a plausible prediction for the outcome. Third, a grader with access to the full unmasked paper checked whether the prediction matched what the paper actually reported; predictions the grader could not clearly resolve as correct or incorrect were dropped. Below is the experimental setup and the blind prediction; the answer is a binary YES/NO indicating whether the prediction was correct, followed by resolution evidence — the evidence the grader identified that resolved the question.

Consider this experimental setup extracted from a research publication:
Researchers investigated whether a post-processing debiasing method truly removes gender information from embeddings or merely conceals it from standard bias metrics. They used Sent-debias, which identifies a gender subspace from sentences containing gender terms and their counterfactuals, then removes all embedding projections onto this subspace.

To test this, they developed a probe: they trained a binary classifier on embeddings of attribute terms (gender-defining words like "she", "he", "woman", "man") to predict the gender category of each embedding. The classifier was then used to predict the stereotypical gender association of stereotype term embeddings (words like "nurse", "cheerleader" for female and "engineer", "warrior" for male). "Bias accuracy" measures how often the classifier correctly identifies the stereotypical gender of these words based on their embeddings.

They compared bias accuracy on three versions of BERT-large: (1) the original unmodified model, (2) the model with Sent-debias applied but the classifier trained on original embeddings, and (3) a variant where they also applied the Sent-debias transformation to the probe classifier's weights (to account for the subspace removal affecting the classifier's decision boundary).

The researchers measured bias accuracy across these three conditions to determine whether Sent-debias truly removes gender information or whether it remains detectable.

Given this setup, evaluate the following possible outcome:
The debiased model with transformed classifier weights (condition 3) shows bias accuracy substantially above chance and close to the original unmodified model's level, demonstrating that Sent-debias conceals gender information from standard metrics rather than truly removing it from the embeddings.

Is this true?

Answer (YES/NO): YES